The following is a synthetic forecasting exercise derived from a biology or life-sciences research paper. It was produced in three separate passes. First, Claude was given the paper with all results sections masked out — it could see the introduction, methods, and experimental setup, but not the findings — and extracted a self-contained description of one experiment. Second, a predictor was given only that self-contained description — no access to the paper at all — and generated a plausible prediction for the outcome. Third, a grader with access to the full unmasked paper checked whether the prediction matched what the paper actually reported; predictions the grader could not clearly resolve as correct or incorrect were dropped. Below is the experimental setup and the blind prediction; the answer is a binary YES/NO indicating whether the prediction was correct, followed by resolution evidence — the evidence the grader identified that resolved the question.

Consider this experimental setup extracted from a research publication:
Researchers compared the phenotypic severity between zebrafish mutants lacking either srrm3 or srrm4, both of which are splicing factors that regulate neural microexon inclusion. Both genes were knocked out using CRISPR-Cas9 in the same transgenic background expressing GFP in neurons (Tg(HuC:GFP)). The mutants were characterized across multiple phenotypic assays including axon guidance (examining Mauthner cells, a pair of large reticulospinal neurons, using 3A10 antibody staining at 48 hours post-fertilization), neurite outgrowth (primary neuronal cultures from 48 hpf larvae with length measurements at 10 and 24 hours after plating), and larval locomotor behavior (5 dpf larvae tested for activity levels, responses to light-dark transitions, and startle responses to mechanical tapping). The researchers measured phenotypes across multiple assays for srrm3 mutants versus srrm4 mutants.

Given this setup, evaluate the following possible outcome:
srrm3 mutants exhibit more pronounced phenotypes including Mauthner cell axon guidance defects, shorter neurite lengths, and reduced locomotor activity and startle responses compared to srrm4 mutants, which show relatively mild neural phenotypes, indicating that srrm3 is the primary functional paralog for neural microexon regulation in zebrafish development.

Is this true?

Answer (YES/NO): NO